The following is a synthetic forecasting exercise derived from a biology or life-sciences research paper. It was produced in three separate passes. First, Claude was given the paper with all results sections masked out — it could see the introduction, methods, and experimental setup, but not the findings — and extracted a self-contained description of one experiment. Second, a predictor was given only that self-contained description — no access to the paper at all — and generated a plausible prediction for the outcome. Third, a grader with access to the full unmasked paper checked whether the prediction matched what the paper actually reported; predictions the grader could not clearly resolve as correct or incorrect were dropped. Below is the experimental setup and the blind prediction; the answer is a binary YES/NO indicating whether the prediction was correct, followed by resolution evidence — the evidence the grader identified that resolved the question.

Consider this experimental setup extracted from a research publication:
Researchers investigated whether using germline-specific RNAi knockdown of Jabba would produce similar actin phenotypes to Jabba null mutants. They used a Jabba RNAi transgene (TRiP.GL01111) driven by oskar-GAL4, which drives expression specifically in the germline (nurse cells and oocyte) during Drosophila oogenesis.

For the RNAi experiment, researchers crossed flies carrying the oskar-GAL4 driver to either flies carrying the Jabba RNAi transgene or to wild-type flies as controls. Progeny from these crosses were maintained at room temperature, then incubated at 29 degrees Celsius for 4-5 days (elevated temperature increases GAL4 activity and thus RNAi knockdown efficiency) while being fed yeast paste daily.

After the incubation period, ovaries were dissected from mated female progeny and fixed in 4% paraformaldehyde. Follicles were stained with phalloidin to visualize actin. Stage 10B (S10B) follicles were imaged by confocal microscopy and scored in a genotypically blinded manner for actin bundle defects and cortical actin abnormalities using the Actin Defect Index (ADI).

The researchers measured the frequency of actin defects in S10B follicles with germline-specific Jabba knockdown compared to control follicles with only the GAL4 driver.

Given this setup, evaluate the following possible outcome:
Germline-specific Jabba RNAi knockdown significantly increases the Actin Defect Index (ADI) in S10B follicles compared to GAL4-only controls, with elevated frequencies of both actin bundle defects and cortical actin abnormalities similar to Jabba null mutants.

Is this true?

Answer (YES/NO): NO